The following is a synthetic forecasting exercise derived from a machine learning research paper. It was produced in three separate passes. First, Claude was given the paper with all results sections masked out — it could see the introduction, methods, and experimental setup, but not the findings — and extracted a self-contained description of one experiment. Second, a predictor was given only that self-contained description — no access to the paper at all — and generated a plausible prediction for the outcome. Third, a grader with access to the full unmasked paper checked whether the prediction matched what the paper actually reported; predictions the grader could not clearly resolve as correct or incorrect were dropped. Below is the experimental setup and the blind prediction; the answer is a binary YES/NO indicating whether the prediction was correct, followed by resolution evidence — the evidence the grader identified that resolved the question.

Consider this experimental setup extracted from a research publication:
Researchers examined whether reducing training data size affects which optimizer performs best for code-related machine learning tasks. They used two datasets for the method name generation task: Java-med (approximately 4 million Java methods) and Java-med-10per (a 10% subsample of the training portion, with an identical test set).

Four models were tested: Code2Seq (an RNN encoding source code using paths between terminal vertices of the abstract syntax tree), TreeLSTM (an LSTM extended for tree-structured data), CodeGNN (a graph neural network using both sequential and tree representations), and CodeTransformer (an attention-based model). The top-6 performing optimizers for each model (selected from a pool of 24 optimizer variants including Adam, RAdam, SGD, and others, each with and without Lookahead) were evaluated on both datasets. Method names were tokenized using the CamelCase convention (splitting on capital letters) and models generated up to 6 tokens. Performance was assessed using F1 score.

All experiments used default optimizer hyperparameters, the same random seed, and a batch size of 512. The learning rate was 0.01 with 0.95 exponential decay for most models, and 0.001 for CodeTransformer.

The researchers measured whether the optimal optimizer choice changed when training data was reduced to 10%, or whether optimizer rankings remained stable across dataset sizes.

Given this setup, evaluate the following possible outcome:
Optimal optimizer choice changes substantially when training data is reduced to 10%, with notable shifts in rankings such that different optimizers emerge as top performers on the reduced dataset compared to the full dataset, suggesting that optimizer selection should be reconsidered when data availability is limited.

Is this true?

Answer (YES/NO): NO